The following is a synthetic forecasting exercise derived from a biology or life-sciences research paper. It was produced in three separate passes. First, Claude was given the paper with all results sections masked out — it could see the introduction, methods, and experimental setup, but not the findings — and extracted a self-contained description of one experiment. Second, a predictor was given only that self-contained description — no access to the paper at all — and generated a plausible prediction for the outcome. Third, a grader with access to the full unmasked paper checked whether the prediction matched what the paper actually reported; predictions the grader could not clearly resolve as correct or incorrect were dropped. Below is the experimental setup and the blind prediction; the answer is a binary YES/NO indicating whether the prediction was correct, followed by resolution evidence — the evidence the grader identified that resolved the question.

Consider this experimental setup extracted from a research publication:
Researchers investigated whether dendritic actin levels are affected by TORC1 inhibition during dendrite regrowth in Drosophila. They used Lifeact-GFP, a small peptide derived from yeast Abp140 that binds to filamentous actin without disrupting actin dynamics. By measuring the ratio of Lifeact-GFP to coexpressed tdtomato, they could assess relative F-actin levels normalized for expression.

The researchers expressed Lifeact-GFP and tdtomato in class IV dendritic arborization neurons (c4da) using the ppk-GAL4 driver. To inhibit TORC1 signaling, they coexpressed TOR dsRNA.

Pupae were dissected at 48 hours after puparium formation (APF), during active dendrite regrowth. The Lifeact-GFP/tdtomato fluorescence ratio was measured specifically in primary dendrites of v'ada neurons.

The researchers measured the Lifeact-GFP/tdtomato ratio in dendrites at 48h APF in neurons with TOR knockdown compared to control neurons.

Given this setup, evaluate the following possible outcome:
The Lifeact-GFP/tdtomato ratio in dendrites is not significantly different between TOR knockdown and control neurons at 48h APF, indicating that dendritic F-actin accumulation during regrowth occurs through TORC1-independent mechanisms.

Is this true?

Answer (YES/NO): YES